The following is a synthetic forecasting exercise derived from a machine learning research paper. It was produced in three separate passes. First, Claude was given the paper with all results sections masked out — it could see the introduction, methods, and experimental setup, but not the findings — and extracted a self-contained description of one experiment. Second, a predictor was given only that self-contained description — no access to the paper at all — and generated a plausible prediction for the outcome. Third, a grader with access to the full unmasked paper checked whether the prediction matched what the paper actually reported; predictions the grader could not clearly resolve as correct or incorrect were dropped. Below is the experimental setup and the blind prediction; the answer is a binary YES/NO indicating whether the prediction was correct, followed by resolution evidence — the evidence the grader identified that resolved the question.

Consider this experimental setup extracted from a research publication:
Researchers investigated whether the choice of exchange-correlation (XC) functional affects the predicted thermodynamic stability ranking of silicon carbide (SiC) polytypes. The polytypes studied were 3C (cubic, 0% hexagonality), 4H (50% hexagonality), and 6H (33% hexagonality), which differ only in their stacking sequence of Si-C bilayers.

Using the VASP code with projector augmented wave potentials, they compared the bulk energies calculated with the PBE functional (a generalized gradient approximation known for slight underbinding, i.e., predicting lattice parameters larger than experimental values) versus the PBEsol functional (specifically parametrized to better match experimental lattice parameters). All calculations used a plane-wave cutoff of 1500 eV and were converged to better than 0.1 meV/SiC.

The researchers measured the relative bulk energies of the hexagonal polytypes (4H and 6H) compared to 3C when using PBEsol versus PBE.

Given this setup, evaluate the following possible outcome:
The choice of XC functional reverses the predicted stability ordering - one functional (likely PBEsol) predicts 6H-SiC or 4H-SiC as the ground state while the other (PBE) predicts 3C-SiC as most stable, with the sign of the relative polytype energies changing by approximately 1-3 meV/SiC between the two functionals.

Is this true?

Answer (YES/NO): NO